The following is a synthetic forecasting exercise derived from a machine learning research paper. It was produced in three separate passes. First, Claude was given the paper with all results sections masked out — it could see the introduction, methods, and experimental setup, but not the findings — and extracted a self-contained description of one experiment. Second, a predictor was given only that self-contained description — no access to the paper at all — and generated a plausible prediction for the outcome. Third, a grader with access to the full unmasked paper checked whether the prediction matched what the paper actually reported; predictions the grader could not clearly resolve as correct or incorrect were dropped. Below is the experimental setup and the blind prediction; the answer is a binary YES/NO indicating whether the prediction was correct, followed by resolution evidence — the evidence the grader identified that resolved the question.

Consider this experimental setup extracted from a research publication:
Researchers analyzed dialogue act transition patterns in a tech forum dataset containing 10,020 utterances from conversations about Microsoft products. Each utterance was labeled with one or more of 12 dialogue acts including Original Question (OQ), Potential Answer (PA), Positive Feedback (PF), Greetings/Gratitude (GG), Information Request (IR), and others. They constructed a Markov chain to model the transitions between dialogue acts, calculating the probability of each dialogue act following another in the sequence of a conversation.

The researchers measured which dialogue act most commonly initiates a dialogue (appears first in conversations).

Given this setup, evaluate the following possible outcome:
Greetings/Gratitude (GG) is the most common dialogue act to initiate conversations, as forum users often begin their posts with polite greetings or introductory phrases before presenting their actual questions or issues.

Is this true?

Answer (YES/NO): NO